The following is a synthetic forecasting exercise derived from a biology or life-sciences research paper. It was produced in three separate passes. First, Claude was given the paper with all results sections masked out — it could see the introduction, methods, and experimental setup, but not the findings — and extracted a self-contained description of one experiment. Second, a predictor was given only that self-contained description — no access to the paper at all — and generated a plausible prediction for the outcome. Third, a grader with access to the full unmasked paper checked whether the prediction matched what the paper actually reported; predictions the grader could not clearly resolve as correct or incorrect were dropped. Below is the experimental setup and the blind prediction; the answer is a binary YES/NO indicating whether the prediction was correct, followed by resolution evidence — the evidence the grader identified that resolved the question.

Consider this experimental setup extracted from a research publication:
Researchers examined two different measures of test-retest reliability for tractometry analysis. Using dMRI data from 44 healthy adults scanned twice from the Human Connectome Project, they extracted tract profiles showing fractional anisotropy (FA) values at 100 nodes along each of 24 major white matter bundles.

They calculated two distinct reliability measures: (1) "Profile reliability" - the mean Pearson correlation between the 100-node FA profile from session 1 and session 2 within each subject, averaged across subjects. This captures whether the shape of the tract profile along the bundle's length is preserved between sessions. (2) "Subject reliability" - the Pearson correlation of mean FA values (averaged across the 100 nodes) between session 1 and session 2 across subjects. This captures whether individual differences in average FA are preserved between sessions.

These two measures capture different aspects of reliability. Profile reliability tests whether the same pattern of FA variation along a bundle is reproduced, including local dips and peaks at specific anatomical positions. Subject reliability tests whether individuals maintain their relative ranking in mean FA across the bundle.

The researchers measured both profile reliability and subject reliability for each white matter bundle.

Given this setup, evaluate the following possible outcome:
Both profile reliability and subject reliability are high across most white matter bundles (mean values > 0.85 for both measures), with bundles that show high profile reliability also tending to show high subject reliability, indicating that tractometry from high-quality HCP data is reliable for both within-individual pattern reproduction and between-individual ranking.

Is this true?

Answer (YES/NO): NO